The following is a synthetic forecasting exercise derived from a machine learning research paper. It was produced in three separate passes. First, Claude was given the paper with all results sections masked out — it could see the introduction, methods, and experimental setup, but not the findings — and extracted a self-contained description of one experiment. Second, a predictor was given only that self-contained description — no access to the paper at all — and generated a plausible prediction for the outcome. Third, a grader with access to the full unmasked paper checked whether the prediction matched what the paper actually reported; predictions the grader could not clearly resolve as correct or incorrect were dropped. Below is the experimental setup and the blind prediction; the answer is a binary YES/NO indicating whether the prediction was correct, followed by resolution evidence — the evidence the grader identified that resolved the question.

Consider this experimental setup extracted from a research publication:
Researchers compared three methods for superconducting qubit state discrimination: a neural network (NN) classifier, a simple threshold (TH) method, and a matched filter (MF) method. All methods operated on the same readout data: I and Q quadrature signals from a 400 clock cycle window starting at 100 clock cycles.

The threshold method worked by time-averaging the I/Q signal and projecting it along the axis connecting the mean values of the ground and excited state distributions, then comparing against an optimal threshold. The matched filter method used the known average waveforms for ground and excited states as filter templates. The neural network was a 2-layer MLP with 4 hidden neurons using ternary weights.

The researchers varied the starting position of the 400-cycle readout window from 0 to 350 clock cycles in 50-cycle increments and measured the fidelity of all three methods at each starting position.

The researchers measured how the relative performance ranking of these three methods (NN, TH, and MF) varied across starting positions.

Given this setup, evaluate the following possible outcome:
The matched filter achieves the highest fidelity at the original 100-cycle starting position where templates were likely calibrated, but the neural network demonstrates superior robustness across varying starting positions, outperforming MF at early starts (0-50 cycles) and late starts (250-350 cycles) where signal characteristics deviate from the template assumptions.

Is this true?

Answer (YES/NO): NO